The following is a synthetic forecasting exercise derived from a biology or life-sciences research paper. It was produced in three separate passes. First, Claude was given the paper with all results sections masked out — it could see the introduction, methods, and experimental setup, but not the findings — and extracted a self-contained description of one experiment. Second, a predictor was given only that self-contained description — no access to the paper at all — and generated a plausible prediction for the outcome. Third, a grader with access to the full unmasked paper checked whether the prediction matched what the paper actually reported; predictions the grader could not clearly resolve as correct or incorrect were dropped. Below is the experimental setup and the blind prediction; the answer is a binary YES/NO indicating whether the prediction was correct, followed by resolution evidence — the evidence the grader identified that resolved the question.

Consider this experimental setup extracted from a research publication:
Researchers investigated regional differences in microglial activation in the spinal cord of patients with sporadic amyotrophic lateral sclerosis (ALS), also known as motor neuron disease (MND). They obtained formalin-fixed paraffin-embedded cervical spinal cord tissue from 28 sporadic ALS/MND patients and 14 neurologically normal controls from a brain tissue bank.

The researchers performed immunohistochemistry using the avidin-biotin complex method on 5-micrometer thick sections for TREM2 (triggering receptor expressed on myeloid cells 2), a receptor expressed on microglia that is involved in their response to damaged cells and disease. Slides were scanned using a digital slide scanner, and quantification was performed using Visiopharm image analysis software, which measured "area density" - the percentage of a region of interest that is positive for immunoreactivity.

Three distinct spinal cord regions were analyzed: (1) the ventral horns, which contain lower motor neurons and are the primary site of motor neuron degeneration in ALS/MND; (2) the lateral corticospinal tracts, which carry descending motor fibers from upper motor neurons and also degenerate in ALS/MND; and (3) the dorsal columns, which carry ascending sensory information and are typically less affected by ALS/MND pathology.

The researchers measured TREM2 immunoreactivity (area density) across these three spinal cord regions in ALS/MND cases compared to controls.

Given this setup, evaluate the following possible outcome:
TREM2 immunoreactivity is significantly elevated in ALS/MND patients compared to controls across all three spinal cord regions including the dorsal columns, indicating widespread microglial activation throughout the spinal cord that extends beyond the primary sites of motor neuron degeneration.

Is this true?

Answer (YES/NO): NO